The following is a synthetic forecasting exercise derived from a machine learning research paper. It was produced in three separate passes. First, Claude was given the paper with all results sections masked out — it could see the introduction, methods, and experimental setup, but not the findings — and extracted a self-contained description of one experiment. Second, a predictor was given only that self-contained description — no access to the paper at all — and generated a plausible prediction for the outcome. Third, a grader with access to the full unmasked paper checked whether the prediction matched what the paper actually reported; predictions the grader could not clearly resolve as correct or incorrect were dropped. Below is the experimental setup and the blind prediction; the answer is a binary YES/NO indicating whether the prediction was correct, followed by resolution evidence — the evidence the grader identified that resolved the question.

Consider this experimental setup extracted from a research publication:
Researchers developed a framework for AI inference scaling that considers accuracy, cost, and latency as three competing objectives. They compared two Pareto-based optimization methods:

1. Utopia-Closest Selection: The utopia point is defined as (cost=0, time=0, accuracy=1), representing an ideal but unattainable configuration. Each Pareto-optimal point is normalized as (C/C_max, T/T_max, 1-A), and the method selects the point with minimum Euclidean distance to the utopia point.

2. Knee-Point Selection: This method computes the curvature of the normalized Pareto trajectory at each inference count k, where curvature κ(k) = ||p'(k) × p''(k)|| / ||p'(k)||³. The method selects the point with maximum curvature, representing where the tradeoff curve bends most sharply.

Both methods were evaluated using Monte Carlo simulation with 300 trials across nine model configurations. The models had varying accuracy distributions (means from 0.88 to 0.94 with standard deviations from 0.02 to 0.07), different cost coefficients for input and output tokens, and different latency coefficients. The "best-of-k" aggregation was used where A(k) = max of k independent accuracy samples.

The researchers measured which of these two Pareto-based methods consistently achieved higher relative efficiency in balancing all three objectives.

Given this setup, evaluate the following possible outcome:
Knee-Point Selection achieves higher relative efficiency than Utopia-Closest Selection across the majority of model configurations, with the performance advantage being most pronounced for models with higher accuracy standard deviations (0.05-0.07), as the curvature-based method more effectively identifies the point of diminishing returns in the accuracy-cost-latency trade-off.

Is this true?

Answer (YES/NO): NO